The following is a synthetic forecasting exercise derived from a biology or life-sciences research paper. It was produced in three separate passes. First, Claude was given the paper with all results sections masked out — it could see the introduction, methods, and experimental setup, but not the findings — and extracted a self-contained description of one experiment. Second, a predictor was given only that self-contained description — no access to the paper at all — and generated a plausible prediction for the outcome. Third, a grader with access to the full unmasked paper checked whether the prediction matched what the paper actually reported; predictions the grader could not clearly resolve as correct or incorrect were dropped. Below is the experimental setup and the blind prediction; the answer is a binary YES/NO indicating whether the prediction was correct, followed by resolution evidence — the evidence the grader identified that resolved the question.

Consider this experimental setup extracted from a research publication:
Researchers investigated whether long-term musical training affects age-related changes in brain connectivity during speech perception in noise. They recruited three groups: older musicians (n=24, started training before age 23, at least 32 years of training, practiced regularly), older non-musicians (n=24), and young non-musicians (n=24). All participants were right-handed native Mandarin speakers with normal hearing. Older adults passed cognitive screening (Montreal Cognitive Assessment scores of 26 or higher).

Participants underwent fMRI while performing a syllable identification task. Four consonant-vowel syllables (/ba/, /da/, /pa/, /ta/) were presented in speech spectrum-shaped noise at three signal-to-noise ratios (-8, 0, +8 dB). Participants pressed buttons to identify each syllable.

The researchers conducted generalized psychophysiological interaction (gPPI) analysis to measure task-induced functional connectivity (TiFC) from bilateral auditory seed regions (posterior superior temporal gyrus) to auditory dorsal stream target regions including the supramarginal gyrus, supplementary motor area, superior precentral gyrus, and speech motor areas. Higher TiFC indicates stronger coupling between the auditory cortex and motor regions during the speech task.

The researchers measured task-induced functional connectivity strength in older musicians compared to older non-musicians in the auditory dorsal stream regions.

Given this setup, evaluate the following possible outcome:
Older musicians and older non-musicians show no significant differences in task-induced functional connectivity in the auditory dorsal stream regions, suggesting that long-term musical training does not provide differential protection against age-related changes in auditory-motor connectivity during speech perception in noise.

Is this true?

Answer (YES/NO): NO